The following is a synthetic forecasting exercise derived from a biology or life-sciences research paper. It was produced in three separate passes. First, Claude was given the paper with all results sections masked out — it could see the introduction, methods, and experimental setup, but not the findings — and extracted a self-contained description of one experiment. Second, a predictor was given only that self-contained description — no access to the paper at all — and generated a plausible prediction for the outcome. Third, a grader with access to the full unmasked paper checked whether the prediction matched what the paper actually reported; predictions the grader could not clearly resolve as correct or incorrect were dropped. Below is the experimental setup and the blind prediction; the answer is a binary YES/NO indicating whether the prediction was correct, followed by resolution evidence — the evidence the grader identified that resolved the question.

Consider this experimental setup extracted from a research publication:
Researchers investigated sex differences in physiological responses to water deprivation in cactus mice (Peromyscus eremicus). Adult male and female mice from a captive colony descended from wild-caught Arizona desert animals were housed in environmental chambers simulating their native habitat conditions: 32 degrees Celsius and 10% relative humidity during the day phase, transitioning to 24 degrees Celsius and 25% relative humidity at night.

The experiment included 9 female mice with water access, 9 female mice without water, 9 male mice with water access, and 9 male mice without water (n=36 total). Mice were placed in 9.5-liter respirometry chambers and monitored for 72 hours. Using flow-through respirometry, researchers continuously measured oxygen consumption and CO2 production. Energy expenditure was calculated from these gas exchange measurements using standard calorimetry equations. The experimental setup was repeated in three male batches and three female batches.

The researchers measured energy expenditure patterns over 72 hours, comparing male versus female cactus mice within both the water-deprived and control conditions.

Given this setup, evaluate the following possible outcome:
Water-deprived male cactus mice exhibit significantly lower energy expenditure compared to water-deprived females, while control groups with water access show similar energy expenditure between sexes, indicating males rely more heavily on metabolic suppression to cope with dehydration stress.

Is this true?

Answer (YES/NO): NO